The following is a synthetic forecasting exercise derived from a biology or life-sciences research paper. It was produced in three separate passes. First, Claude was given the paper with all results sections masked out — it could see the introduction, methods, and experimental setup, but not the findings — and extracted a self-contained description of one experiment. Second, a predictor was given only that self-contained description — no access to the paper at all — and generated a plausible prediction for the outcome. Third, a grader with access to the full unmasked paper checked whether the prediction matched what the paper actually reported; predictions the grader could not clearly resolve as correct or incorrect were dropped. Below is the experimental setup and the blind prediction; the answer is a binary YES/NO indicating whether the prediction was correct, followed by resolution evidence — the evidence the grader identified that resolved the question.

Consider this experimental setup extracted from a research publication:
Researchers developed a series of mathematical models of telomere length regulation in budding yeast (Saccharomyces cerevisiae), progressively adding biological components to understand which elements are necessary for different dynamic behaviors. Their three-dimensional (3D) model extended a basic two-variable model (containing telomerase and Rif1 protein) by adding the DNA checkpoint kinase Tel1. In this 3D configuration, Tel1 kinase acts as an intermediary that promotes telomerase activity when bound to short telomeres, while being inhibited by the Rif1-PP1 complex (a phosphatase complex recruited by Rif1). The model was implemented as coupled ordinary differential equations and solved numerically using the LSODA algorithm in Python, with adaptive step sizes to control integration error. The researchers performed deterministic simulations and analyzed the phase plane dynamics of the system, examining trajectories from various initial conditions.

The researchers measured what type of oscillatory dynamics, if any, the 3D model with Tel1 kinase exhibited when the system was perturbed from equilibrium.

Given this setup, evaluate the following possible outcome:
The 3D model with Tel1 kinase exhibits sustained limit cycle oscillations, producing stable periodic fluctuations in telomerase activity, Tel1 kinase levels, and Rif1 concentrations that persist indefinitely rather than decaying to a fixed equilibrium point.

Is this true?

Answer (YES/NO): NO